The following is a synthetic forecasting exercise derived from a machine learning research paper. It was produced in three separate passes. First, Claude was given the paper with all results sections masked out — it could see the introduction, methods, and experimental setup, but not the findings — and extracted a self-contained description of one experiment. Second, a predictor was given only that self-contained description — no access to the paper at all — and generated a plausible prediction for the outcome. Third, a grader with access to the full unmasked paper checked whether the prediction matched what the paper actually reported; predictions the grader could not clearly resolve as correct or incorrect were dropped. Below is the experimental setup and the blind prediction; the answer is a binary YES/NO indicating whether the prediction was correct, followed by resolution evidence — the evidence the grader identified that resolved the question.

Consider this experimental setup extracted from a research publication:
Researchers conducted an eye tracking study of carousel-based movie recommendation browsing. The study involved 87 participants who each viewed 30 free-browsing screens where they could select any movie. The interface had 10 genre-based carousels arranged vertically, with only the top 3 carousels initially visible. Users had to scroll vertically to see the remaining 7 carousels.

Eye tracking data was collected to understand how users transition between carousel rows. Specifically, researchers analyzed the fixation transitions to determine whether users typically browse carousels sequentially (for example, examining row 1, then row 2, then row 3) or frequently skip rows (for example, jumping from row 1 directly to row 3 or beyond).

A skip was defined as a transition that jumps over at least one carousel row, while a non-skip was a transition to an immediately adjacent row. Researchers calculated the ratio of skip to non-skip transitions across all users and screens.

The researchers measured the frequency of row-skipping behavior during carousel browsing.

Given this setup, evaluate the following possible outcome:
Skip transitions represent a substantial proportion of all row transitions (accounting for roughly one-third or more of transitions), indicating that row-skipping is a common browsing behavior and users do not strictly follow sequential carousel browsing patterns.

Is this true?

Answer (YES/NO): NO